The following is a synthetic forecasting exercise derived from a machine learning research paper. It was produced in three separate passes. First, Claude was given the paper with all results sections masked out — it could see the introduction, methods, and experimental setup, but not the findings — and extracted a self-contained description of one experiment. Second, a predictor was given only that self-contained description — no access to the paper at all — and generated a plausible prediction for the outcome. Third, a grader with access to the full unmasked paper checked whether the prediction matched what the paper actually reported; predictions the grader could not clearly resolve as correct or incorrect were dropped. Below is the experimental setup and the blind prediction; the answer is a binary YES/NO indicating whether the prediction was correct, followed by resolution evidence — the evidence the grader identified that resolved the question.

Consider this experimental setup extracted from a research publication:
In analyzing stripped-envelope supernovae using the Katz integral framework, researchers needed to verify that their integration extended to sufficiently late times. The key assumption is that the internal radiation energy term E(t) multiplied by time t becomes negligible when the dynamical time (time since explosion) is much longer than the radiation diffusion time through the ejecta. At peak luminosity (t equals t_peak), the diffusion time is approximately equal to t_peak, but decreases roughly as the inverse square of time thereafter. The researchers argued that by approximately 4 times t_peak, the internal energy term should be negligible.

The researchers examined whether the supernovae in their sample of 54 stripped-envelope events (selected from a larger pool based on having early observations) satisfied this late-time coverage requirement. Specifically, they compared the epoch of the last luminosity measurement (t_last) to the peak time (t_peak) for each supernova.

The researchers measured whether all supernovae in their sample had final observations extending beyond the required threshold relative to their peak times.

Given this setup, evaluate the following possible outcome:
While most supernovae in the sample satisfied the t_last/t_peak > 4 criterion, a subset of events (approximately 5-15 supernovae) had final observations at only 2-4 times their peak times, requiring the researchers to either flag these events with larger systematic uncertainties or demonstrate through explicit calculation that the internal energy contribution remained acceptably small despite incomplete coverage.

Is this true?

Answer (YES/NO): NO